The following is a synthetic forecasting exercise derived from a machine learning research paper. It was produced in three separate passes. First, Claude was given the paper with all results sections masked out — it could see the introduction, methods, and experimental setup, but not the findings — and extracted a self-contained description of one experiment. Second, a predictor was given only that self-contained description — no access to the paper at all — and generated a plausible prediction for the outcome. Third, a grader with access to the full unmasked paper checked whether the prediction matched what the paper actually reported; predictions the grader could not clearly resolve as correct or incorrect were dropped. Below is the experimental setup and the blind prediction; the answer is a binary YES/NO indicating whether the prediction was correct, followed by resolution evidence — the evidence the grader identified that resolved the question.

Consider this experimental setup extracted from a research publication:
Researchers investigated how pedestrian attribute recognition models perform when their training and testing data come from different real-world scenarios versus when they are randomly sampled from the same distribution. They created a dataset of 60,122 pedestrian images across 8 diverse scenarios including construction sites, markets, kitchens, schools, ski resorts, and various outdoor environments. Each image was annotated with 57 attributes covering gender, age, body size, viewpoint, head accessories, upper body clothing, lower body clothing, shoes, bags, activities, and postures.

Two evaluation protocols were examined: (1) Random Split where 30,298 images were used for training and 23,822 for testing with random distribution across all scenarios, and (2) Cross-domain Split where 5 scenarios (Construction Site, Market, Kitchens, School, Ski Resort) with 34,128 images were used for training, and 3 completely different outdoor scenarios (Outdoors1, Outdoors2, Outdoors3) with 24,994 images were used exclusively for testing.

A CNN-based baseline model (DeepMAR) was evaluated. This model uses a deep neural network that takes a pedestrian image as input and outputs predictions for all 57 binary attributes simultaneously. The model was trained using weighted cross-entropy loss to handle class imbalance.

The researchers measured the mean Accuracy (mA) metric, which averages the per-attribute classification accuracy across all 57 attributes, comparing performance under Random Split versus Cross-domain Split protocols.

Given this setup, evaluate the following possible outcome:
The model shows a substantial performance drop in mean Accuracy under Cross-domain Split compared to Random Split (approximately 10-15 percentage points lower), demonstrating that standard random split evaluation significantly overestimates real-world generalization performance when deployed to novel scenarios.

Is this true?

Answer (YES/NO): YES